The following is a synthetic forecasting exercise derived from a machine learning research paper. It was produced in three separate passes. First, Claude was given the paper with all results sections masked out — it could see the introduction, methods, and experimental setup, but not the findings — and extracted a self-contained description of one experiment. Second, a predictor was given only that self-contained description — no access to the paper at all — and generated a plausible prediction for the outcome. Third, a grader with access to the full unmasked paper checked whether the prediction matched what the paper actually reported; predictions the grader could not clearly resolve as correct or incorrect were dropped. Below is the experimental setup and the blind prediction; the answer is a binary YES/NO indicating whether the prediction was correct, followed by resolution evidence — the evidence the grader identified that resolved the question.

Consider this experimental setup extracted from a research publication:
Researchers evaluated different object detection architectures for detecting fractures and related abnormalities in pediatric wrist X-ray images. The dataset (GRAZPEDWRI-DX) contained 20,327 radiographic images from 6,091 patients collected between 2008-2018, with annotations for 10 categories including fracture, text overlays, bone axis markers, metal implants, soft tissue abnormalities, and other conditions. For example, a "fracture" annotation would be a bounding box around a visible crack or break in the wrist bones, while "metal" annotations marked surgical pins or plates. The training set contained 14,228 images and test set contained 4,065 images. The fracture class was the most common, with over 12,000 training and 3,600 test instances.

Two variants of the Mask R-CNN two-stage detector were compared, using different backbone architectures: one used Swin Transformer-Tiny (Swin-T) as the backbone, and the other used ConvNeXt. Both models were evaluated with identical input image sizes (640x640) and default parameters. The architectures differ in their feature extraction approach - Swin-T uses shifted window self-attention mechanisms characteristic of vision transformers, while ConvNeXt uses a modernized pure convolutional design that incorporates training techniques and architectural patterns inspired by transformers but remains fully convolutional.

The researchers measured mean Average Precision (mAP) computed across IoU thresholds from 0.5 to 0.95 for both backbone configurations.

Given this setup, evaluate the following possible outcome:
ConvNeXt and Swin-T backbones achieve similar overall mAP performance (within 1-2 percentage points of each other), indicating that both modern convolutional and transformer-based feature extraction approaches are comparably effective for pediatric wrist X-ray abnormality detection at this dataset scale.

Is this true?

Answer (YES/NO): NO